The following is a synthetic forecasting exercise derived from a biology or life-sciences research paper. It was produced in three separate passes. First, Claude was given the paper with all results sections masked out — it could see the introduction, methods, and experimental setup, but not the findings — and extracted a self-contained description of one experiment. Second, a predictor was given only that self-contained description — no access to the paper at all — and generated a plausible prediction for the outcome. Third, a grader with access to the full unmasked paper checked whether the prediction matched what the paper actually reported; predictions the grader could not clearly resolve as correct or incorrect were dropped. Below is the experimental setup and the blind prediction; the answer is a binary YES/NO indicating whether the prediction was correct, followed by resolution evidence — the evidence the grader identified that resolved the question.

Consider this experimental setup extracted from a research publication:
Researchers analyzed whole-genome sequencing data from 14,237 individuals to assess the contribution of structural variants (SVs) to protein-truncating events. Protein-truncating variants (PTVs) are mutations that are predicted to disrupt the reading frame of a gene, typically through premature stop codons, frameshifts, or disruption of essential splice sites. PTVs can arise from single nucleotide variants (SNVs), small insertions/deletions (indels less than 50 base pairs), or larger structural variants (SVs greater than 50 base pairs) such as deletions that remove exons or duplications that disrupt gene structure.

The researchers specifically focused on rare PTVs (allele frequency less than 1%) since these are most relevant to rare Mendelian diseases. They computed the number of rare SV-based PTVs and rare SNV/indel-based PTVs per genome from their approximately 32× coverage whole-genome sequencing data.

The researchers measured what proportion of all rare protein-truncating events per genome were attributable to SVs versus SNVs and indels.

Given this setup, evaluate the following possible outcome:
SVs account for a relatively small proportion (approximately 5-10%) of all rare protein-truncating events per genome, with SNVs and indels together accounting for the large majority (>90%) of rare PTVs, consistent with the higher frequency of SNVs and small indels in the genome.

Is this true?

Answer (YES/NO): NO